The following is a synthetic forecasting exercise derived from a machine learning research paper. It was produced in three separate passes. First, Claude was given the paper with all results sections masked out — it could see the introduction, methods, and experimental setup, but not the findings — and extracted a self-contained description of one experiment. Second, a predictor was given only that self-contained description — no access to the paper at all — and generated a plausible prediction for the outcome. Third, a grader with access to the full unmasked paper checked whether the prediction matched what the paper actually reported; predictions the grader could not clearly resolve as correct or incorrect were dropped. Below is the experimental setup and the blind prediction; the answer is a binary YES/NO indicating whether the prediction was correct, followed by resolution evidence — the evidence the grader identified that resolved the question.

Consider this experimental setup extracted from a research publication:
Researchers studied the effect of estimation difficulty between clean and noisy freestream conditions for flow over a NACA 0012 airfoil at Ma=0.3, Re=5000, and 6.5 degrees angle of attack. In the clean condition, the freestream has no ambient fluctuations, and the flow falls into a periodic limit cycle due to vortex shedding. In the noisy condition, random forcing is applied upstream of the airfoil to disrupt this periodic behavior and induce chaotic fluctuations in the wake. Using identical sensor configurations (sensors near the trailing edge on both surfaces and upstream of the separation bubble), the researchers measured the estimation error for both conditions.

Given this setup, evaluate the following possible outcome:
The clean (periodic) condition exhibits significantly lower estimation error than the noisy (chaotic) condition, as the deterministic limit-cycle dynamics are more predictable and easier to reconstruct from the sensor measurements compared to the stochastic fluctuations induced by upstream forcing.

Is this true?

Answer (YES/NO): YES